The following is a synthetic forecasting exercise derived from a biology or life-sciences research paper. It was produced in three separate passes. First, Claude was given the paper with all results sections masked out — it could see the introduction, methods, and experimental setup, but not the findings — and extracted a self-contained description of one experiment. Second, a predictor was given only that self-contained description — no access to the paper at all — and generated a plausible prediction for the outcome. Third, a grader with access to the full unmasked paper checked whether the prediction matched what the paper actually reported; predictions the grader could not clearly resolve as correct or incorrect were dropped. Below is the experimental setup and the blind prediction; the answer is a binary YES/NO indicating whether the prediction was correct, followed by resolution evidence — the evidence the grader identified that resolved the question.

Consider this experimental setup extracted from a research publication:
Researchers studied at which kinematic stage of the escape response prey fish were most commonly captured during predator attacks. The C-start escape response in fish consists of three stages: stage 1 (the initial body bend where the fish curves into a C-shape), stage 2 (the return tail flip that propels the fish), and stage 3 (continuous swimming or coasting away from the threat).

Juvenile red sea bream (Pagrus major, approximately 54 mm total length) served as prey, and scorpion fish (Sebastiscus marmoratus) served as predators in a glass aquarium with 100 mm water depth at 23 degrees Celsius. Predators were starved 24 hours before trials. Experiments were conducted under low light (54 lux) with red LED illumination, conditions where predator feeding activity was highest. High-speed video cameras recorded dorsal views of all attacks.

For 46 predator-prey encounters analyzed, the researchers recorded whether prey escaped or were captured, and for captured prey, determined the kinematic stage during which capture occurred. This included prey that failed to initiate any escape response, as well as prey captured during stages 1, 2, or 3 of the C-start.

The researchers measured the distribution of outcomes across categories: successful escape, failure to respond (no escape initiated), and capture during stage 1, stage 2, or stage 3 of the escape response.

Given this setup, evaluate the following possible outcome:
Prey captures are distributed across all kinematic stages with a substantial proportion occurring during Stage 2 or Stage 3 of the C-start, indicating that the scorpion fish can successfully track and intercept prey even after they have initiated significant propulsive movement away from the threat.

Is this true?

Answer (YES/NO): NO